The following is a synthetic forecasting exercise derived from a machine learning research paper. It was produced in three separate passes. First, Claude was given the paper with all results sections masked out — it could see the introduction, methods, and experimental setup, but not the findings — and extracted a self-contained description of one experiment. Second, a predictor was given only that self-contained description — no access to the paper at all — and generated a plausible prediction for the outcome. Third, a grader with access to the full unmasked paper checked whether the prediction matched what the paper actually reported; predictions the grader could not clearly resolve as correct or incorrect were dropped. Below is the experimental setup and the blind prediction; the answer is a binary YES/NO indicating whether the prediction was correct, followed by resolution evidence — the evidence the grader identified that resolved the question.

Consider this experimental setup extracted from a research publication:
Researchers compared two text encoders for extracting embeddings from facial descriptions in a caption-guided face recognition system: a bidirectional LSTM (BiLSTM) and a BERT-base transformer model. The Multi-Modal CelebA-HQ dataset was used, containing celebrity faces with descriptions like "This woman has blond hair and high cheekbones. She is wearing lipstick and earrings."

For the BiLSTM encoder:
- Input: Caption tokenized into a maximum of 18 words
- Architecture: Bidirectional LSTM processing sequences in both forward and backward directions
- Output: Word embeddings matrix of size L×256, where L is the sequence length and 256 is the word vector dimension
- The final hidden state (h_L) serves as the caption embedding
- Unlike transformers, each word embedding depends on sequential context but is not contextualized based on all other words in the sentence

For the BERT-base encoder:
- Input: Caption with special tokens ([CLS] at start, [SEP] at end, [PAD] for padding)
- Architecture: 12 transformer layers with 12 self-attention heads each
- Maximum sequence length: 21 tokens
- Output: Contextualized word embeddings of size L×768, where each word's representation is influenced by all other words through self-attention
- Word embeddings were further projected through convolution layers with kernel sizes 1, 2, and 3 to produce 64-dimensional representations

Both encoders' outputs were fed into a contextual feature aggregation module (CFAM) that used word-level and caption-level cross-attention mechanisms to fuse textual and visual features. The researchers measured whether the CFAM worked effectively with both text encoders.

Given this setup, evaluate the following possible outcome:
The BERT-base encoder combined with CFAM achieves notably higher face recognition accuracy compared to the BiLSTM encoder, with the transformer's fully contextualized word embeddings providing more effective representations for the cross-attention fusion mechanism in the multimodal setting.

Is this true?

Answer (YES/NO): YES